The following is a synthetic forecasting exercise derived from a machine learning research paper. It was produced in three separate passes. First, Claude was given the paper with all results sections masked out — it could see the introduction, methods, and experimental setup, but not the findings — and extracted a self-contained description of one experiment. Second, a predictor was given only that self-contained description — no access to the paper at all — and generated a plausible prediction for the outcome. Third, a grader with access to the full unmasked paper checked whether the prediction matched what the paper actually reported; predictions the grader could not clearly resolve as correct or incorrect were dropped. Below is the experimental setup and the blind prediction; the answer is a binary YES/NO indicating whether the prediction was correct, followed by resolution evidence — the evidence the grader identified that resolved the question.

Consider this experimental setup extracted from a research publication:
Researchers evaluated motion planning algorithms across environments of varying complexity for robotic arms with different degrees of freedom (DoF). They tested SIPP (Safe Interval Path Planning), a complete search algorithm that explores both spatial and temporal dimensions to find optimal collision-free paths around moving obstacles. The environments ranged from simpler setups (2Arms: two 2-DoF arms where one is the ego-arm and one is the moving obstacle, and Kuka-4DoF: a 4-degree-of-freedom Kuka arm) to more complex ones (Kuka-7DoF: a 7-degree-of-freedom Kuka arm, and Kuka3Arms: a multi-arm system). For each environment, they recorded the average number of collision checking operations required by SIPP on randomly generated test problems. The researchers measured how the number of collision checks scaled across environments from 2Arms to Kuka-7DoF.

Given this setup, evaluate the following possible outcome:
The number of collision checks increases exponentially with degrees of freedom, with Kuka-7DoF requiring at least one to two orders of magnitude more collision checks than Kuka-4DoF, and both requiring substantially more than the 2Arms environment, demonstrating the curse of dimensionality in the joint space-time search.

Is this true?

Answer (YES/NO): NO